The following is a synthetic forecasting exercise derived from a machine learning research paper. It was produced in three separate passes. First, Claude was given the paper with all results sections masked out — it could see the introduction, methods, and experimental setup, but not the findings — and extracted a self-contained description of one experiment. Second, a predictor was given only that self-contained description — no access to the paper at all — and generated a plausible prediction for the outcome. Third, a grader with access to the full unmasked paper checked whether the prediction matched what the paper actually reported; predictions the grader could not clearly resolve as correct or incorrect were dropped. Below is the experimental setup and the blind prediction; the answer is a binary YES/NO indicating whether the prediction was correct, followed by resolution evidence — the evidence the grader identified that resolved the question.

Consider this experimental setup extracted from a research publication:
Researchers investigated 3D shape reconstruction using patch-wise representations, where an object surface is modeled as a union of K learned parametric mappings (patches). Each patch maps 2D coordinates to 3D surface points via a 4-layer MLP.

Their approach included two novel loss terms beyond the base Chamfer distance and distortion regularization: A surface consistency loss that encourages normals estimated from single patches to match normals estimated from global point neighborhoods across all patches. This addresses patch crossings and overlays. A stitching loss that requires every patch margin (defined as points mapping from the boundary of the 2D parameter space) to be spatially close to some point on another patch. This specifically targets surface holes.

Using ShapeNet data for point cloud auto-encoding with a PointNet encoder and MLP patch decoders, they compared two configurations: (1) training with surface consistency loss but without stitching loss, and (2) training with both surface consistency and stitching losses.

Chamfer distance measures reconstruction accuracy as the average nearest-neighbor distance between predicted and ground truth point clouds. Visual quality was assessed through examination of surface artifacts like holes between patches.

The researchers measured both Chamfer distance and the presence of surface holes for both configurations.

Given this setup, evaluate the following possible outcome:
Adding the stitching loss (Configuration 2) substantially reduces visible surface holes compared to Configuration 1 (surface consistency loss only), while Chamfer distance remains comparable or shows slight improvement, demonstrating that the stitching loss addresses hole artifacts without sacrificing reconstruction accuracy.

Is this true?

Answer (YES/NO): NO